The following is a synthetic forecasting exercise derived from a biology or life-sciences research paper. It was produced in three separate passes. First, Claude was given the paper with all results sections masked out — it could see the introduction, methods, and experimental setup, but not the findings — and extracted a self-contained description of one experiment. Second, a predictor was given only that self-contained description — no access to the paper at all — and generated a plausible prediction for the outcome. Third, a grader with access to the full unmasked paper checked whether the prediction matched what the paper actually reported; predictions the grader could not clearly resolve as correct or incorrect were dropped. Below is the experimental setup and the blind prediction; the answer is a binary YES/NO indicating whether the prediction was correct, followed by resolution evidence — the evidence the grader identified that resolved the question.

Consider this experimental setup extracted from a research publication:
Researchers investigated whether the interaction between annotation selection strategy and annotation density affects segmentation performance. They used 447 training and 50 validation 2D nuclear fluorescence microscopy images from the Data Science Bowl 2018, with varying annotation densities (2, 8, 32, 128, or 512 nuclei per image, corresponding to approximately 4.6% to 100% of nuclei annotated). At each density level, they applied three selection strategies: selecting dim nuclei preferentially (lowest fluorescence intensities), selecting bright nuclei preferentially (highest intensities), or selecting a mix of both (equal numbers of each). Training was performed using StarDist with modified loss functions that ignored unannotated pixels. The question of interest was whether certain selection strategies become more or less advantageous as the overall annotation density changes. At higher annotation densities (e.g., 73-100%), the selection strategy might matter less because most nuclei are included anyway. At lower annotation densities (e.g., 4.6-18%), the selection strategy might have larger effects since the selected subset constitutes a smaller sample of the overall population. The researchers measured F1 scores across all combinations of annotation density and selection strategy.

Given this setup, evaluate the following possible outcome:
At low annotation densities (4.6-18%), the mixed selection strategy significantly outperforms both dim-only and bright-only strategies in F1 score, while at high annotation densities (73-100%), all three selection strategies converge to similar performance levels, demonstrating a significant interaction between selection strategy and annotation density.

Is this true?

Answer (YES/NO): NO